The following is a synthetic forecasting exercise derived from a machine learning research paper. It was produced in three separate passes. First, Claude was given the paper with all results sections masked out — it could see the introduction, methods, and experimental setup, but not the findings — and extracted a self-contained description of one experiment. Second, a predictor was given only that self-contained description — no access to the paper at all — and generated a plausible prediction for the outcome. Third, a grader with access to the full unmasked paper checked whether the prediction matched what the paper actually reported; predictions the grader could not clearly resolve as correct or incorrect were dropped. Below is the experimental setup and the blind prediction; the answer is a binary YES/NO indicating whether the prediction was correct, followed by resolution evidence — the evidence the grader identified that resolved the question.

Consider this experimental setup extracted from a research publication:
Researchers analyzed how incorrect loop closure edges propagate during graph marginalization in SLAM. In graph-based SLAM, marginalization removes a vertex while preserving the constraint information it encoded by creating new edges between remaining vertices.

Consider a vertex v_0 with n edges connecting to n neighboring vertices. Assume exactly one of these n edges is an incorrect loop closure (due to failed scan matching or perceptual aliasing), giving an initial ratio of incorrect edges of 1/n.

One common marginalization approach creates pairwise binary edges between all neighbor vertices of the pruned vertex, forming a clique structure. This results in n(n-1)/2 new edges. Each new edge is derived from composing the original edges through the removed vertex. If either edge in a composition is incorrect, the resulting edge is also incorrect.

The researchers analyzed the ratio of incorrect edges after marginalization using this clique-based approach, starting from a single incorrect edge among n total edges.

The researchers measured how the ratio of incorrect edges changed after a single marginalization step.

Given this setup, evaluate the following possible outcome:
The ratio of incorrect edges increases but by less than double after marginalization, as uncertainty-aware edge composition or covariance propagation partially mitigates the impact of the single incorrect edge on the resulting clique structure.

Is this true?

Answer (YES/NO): NO